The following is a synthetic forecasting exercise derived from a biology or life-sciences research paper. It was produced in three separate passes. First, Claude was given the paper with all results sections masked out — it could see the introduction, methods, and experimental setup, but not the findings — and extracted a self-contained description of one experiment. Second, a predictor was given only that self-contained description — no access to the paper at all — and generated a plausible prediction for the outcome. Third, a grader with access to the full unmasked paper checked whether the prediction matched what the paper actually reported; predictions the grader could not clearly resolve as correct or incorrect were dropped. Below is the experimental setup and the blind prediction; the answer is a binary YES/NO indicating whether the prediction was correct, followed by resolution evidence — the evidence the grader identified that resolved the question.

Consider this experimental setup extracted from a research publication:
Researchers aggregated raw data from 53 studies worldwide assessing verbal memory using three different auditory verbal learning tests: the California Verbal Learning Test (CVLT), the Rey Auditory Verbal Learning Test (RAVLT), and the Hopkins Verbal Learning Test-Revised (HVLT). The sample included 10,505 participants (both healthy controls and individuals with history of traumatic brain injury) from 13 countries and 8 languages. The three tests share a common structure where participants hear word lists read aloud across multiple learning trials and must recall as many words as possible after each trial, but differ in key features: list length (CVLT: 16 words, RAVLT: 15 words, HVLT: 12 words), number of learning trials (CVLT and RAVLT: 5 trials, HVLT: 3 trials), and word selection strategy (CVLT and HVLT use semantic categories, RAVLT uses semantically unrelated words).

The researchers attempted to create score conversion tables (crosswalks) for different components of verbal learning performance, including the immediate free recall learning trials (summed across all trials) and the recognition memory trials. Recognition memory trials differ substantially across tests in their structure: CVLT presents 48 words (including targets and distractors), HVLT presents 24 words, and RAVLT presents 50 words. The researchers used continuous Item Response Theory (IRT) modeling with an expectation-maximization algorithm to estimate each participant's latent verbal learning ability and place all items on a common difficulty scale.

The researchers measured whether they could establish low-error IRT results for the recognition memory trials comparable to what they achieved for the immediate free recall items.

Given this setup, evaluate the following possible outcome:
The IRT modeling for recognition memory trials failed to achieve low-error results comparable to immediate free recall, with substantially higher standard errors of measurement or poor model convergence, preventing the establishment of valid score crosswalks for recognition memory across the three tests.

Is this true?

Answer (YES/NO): YES